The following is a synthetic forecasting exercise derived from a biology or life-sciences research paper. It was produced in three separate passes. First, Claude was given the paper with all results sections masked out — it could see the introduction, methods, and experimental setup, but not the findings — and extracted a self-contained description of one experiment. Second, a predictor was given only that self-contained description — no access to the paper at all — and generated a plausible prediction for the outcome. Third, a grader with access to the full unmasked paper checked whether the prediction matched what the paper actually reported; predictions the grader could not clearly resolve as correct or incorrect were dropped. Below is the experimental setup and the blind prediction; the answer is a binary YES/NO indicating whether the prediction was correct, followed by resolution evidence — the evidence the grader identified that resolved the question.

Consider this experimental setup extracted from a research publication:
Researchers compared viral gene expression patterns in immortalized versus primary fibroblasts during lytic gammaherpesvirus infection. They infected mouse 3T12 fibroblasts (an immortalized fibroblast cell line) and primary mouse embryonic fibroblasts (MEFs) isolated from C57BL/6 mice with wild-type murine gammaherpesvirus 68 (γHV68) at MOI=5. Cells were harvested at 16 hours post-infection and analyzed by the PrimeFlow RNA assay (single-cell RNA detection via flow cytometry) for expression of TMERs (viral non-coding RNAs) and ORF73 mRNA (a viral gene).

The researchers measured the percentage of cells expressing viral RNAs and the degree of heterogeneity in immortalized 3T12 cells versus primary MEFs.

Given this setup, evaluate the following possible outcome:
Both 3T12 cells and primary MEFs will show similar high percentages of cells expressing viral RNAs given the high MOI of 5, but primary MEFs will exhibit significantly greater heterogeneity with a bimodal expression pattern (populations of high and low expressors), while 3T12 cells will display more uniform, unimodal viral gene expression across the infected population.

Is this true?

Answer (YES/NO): NO